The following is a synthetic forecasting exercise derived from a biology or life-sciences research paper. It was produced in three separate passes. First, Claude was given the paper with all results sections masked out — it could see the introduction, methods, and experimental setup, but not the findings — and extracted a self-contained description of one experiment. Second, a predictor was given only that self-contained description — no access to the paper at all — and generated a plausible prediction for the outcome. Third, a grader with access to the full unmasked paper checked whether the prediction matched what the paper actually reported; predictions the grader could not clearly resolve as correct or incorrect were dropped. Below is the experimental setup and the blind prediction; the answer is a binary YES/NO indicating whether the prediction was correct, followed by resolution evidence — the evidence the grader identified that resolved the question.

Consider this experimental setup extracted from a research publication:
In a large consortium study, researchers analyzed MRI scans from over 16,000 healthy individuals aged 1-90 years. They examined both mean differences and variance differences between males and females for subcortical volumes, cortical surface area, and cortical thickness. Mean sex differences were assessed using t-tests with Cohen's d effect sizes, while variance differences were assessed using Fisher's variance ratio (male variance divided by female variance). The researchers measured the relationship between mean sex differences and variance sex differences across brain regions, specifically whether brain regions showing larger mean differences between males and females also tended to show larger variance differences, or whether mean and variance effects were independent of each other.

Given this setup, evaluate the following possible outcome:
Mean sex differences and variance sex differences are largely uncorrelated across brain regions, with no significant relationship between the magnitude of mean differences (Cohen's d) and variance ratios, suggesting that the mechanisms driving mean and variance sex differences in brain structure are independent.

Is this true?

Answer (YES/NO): NO